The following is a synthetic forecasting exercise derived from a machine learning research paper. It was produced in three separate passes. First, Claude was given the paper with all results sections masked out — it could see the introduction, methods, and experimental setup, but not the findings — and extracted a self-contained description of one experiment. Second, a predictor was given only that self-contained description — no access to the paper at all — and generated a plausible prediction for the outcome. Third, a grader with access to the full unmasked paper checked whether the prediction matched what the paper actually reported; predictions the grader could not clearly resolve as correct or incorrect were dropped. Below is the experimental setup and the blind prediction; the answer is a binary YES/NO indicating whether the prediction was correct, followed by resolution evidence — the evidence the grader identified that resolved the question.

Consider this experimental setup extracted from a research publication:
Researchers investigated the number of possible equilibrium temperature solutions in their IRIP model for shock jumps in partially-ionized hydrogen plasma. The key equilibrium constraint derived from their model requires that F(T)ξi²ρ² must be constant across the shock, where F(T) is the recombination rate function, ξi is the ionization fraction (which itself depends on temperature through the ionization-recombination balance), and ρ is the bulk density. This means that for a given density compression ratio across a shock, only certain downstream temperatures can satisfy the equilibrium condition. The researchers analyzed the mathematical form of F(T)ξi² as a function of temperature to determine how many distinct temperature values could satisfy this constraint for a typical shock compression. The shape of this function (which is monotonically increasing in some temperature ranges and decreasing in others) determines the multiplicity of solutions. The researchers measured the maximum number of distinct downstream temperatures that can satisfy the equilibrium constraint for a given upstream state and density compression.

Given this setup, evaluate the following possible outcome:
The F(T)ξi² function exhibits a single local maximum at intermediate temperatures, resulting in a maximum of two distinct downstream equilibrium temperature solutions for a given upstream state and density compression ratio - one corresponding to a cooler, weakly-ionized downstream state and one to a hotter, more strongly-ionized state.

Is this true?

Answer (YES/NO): YES